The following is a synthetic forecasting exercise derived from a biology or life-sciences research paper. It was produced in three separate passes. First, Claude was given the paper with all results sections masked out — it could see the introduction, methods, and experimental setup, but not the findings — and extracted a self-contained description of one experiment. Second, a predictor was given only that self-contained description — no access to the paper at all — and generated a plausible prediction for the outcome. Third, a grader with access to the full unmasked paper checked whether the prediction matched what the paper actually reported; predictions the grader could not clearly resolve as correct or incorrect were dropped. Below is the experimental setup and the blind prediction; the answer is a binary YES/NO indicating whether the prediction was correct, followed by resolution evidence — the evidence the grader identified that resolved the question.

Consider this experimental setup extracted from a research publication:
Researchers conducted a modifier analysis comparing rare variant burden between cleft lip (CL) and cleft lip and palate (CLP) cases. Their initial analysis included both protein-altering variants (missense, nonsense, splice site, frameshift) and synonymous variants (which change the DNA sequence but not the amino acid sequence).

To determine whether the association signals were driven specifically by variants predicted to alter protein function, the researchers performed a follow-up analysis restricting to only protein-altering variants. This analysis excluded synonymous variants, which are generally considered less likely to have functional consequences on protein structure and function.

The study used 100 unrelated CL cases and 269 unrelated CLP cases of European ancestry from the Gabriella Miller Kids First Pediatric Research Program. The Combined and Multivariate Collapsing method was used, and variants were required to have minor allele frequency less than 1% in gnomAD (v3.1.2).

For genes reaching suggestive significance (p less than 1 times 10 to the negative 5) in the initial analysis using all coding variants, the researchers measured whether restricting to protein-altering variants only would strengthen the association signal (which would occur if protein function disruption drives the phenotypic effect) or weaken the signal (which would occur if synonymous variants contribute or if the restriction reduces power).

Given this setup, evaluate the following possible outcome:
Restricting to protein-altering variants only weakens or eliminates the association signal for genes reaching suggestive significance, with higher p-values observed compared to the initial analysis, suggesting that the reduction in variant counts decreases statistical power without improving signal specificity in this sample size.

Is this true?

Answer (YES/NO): YES